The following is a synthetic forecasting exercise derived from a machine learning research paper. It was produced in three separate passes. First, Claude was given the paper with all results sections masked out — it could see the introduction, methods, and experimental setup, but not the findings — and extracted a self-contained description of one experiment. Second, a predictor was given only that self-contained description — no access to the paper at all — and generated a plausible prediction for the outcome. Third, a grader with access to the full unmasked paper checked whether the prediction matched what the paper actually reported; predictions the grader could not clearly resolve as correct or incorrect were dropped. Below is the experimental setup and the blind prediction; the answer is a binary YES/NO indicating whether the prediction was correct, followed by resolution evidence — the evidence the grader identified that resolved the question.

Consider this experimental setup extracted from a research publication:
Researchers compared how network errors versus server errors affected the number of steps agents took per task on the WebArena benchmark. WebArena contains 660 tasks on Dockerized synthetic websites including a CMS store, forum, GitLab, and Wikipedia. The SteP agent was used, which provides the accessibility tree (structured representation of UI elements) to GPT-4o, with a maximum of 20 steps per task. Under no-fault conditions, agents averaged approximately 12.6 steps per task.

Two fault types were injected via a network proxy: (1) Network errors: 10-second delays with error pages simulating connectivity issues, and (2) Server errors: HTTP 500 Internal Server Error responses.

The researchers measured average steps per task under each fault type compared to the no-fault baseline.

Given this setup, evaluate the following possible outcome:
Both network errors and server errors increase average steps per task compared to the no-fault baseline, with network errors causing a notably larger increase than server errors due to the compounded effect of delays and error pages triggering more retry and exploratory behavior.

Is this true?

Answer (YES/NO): NO